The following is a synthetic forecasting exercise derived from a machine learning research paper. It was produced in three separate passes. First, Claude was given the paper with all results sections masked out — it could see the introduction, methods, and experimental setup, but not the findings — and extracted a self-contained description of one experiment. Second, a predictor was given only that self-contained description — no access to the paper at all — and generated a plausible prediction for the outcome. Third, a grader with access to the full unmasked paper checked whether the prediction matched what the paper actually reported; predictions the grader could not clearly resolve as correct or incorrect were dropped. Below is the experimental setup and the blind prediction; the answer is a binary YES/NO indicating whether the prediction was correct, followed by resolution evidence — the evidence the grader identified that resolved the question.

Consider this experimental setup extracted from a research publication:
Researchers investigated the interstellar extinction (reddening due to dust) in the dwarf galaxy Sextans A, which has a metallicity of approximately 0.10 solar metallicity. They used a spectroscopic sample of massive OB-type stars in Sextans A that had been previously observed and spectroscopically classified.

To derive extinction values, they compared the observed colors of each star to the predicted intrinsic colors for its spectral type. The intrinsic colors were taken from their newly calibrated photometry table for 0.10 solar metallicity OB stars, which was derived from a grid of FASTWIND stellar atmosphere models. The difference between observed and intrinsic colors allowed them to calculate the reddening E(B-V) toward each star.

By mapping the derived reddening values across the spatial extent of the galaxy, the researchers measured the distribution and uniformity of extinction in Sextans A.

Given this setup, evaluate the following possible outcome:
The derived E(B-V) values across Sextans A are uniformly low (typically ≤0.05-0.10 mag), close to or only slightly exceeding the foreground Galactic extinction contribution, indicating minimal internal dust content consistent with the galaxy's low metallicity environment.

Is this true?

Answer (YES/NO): NO